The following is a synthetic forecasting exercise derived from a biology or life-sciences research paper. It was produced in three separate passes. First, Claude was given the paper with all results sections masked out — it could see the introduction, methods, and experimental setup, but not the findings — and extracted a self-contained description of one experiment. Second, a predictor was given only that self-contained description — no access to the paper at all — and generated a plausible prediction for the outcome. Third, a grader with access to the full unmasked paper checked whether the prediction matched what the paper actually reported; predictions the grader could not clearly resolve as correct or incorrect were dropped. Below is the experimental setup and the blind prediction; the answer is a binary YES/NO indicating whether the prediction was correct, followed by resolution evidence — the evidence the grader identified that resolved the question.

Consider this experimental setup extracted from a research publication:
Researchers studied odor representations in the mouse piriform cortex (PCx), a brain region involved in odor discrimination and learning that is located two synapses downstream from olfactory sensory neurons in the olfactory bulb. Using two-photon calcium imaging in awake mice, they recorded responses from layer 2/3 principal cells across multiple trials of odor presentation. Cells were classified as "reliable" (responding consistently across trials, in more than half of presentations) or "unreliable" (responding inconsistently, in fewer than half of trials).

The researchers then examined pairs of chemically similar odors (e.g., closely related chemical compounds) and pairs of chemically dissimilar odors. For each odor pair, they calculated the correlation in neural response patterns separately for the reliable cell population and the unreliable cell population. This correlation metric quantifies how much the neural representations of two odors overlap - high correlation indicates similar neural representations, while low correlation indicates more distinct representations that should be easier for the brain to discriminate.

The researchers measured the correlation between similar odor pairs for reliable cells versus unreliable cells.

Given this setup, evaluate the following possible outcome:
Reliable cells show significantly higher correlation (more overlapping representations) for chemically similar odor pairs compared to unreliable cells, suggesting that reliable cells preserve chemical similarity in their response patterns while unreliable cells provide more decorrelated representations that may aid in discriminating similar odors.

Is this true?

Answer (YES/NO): YES